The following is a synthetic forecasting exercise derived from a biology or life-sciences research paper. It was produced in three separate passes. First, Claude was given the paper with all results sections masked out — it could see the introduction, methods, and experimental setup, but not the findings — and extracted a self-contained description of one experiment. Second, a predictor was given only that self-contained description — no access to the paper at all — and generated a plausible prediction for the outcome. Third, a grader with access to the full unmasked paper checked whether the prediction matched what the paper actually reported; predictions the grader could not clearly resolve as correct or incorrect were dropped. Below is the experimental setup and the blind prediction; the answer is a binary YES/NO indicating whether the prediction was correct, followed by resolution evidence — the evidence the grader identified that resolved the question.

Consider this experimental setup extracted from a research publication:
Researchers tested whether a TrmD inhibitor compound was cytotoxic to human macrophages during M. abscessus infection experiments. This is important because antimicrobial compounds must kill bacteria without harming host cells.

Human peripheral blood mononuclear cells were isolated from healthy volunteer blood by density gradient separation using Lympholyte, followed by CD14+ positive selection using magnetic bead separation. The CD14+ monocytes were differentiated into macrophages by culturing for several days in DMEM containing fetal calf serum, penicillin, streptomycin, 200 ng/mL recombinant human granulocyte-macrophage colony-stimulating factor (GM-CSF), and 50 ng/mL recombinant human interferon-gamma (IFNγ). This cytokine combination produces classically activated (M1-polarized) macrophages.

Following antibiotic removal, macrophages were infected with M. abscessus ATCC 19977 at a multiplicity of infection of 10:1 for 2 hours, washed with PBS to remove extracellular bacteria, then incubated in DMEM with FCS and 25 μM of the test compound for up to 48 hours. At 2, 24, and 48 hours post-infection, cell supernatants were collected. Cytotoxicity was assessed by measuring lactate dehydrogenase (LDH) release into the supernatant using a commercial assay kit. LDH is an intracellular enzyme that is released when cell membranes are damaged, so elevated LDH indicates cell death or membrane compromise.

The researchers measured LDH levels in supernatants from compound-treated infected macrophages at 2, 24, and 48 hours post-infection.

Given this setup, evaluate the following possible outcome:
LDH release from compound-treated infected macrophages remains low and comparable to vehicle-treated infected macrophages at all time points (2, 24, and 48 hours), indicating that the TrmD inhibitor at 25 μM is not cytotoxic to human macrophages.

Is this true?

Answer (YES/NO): YES